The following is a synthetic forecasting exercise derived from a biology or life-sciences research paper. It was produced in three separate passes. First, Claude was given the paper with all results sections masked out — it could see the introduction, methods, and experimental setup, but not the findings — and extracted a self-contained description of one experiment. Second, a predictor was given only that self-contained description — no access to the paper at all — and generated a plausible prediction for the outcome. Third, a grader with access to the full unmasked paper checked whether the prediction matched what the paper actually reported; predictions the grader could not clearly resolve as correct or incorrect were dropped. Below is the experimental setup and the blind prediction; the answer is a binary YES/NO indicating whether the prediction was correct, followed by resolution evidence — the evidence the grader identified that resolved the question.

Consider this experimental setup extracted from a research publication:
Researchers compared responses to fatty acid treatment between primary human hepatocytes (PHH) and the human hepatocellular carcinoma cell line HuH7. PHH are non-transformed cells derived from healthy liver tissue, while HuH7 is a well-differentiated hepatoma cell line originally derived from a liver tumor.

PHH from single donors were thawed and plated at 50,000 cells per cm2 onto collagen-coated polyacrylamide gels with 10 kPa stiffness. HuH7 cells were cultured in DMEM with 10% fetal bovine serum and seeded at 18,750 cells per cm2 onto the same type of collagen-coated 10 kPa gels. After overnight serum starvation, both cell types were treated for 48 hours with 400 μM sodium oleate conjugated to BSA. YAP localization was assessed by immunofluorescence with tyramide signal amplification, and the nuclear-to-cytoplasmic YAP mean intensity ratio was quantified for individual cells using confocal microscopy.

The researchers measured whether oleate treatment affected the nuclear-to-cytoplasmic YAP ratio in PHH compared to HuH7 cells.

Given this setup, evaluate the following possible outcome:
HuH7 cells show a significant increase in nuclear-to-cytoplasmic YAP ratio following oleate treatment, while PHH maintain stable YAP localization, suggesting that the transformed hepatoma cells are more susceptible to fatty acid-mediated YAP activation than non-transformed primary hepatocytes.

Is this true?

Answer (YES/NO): NO